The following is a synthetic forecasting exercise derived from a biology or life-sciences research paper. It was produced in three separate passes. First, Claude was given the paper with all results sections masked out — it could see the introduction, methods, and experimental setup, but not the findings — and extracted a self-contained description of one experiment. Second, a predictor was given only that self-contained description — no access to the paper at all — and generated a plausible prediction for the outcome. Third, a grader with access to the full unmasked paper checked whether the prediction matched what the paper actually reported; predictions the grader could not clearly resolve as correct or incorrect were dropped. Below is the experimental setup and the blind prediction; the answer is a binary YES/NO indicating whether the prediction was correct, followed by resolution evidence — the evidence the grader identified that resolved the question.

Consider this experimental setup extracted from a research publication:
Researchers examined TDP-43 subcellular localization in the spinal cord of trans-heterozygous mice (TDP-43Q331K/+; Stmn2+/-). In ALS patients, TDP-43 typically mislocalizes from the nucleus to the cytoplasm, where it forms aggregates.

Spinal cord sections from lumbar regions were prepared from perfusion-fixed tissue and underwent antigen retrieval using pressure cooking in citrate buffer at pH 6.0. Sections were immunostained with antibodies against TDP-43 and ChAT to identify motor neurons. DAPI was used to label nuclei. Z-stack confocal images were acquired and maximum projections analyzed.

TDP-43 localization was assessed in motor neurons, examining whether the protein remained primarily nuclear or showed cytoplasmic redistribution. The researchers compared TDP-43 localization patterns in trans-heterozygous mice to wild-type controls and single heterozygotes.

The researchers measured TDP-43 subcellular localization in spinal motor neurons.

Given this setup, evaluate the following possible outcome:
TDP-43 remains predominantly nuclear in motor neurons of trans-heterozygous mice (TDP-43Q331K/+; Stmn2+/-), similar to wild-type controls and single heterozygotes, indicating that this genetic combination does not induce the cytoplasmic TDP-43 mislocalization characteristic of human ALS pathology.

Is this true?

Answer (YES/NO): YES